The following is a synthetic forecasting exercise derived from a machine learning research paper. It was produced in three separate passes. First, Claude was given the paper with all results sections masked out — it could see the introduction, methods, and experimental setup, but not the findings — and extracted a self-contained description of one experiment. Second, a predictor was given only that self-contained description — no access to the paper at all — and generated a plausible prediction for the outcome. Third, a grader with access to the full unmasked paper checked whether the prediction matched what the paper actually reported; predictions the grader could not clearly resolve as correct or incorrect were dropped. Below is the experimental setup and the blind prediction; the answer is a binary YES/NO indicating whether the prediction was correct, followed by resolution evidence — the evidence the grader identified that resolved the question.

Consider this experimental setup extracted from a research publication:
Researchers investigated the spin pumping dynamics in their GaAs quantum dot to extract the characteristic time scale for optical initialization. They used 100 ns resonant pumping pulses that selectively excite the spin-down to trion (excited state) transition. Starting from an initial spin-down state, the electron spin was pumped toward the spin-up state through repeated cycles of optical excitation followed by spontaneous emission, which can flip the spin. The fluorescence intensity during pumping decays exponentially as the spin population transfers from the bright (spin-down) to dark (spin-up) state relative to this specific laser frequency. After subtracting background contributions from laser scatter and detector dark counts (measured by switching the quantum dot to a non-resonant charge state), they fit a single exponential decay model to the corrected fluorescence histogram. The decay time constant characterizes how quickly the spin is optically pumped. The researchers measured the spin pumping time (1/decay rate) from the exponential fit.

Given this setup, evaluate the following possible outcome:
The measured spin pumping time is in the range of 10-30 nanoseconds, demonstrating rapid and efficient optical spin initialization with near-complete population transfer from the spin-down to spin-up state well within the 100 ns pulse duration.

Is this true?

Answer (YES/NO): NO